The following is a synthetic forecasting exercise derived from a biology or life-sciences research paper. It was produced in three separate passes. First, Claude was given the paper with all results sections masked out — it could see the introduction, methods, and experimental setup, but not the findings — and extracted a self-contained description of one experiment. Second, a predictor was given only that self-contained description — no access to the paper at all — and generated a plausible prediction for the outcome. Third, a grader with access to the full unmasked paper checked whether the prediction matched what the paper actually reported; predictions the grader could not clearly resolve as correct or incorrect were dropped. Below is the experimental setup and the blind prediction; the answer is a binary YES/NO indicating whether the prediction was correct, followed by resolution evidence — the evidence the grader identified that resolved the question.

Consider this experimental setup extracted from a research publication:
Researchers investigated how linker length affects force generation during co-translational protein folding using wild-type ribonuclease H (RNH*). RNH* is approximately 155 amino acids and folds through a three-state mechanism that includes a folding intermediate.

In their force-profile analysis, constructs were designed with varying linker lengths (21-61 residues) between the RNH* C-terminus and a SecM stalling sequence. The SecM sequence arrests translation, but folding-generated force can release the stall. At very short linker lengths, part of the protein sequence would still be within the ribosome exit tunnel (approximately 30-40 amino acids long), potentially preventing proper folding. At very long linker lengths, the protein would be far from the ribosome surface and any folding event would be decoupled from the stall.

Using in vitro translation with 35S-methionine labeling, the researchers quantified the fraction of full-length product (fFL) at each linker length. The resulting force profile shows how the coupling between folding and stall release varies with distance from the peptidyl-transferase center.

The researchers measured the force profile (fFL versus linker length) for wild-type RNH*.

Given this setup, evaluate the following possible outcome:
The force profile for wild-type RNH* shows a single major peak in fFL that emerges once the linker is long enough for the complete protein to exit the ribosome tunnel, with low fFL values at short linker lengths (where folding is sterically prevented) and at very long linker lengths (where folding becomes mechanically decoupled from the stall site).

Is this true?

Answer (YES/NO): NO